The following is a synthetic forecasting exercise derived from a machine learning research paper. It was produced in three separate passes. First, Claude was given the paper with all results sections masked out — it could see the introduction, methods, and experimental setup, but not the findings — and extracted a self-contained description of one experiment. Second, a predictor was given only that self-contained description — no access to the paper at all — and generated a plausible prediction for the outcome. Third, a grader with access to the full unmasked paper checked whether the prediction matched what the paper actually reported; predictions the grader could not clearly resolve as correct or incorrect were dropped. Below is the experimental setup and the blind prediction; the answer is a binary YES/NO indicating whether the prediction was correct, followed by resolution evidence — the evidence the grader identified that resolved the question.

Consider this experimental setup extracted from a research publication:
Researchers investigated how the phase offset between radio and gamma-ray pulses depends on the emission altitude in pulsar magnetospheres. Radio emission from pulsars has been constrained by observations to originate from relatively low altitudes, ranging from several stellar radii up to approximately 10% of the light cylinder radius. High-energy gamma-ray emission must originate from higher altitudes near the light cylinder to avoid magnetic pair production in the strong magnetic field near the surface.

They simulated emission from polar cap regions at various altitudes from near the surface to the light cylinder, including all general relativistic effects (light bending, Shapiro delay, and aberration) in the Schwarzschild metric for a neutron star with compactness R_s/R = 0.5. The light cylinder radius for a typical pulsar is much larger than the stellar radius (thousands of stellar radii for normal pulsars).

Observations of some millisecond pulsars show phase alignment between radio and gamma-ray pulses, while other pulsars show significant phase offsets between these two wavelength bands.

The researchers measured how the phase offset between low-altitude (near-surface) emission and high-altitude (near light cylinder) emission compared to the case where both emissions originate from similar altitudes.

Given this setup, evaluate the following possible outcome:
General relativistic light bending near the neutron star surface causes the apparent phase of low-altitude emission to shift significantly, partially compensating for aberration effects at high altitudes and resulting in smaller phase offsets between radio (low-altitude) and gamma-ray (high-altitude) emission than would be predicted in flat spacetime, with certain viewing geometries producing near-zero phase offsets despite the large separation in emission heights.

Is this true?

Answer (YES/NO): NO